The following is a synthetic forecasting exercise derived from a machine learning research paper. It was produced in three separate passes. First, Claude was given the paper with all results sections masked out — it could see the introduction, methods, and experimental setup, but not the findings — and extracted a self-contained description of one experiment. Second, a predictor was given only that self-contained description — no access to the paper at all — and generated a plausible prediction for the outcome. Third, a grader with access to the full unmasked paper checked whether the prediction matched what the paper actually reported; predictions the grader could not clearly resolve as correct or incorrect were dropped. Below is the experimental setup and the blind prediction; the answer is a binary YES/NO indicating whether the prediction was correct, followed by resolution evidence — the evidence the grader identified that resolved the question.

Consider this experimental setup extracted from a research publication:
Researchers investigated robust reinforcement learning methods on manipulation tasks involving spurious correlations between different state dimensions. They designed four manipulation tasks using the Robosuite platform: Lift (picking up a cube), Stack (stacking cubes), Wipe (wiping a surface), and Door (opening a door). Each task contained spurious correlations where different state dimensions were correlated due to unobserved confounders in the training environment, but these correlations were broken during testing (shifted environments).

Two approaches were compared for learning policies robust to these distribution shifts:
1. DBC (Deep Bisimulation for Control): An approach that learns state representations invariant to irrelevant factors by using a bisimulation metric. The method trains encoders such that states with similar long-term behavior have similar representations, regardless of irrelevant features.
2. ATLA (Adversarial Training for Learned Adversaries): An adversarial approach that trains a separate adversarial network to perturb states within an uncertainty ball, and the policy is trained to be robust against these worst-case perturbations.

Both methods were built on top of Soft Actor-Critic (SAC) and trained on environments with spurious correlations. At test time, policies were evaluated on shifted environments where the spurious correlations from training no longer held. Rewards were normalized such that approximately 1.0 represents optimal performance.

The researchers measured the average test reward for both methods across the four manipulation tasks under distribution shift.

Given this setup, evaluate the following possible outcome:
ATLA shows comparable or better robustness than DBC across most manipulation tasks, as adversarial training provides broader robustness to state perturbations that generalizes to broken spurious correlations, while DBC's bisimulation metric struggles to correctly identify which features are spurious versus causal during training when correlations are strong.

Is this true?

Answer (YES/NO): YES